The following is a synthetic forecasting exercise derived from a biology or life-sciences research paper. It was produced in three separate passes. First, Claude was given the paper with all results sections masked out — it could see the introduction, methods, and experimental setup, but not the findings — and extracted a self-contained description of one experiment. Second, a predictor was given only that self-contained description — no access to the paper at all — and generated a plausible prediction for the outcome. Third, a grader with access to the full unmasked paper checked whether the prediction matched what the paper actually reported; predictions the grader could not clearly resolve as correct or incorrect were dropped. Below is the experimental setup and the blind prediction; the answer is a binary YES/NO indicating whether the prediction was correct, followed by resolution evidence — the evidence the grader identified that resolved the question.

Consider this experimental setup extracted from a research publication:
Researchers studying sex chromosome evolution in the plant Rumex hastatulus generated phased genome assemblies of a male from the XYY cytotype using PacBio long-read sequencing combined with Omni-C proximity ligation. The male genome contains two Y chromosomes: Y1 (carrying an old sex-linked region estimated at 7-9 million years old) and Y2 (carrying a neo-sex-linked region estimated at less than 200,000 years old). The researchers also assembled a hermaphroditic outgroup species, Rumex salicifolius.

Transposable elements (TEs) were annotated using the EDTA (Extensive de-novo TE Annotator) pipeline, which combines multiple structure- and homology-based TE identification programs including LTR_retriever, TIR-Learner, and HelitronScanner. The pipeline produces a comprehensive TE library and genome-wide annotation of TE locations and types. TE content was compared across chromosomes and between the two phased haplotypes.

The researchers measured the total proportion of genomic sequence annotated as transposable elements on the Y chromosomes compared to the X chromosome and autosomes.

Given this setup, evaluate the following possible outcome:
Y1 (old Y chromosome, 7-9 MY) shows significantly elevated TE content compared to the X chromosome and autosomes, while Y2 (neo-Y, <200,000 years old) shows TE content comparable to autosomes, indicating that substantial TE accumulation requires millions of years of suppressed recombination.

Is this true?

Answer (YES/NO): NO